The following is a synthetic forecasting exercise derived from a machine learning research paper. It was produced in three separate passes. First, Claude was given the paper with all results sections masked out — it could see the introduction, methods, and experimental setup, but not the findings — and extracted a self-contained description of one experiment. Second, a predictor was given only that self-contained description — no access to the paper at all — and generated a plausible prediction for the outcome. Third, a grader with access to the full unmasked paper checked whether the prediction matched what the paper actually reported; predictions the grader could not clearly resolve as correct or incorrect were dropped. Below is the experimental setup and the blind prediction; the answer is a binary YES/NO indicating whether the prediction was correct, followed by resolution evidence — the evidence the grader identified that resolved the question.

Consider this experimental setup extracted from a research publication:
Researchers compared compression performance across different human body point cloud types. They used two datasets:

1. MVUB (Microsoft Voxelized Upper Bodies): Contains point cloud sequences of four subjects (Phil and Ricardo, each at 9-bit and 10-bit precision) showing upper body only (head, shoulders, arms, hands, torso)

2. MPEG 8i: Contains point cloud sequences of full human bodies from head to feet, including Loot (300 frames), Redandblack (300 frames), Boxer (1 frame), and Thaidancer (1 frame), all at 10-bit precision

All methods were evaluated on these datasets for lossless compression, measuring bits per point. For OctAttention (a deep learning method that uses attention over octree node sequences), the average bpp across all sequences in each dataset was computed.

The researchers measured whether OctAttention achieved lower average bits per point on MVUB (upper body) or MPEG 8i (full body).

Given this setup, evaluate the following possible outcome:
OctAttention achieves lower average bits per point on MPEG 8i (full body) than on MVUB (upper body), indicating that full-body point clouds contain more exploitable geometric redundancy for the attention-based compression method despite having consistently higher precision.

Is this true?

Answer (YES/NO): NO